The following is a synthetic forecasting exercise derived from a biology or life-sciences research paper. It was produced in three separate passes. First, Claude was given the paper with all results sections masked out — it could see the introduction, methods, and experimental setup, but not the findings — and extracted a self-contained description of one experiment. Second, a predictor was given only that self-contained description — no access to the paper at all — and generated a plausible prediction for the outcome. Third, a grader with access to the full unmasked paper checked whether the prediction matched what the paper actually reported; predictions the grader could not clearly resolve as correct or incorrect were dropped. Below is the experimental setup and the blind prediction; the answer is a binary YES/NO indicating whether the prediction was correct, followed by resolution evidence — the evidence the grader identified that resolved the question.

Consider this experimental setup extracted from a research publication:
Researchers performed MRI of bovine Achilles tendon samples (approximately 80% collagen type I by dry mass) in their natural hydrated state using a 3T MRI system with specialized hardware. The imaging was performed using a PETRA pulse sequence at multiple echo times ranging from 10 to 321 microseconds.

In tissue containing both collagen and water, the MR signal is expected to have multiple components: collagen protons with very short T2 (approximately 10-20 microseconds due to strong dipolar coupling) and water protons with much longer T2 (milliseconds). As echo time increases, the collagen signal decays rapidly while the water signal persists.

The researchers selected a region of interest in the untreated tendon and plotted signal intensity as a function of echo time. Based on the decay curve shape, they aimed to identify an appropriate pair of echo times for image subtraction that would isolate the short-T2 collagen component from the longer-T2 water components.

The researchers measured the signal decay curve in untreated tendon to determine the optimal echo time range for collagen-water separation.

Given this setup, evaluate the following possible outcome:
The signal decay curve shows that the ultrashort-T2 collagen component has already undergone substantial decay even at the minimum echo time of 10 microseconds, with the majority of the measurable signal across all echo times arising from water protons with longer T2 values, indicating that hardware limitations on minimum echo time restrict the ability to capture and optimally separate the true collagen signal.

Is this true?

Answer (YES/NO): NO